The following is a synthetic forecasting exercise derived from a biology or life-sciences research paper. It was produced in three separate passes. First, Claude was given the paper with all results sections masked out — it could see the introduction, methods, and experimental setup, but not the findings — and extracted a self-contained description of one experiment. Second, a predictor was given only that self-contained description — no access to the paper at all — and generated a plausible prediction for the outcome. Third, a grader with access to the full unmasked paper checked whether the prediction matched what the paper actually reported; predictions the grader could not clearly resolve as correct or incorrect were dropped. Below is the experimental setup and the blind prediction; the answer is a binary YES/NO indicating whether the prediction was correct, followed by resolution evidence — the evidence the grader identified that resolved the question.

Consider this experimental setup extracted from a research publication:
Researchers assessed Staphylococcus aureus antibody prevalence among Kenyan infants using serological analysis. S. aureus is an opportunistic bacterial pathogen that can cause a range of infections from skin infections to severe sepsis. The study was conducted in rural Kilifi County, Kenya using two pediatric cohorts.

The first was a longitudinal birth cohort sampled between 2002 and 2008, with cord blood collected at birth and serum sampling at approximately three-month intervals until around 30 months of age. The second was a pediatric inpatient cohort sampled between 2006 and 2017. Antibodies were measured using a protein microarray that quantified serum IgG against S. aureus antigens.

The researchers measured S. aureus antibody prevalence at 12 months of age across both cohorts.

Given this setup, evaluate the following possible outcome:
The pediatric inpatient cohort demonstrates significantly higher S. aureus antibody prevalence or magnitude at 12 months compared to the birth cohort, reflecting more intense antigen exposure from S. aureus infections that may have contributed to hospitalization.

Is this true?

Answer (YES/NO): NO